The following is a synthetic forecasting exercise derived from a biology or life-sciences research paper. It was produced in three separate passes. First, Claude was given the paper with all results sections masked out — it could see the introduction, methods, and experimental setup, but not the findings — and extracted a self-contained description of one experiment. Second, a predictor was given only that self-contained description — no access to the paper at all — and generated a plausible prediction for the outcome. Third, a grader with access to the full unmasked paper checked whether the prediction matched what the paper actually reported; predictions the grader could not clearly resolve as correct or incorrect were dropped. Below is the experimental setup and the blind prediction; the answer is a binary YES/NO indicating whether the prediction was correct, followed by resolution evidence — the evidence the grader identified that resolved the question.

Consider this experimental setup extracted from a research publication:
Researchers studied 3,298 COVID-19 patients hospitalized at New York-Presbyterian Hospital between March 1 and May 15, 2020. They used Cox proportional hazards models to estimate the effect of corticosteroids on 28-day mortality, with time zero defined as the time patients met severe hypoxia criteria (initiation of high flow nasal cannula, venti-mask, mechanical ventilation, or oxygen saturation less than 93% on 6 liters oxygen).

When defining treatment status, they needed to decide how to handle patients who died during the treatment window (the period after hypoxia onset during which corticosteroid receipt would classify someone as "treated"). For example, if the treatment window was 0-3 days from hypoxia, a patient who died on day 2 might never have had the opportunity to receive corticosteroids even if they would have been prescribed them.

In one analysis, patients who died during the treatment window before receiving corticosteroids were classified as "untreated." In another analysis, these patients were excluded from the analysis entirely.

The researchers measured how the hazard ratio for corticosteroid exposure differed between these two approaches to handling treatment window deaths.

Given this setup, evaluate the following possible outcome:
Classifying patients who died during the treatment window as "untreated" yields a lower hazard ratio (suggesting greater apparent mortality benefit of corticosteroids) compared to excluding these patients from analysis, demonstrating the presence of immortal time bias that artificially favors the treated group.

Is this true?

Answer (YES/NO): NO